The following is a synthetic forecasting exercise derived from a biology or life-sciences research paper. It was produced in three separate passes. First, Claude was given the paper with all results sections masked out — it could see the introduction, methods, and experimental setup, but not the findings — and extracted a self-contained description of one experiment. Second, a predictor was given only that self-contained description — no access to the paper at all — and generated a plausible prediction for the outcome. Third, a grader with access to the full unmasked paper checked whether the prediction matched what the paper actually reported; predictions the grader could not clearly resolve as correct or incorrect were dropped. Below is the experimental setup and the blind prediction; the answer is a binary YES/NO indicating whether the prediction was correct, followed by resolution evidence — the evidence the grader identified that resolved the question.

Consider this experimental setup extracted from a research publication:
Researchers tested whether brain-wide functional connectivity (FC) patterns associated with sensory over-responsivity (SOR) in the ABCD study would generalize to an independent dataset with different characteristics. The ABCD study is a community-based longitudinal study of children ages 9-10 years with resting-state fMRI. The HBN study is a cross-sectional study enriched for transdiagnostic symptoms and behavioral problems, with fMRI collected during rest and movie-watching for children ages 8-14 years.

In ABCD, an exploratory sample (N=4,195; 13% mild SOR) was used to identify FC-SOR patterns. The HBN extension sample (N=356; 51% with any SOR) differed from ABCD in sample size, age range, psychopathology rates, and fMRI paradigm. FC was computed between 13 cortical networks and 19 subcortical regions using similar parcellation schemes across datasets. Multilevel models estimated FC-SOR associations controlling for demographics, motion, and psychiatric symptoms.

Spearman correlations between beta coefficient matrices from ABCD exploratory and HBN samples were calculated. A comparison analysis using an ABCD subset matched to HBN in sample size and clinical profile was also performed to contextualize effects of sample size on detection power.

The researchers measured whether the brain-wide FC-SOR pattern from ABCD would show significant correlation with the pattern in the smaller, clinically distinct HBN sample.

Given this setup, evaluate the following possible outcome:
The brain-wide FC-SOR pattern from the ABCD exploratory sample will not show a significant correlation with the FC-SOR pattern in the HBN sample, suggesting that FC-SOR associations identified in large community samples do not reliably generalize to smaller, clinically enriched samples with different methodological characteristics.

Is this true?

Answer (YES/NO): YES